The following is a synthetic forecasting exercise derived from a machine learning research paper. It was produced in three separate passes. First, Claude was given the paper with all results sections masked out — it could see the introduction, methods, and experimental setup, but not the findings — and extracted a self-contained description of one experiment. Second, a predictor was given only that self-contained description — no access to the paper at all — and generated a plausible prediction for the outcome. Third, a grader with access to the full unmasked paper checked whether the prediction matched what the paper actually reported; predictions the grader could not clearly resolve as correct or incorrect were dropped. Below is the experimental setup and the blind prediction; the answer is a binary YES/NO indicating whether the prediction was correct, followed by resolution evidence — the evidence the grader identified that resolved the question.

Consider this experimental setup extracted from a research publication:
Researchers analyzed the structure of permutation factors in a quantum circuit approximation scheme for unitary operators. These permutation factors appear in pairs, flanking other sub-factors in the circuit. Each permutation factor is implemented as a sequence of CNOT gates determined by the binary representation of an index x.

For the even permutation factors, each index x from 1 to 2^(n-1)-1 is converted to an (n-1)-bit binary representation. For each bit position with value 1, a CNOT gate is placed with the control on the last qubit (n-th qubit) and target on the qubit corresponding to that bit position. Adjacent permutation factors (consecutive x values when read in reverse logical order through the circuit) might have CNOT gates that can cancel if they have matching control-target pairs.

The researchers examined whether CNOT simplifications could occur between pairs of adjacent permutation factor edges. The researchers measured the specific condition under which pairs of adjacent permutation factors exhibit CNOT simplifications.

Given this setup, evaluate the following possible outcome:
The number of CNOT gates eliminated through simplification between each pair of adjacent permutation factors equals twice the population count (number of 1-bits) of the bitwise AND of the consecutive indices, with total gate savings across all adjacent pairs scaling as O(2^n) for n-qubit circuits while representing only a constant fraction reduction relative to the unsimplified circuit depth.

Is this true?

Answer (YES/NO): NO